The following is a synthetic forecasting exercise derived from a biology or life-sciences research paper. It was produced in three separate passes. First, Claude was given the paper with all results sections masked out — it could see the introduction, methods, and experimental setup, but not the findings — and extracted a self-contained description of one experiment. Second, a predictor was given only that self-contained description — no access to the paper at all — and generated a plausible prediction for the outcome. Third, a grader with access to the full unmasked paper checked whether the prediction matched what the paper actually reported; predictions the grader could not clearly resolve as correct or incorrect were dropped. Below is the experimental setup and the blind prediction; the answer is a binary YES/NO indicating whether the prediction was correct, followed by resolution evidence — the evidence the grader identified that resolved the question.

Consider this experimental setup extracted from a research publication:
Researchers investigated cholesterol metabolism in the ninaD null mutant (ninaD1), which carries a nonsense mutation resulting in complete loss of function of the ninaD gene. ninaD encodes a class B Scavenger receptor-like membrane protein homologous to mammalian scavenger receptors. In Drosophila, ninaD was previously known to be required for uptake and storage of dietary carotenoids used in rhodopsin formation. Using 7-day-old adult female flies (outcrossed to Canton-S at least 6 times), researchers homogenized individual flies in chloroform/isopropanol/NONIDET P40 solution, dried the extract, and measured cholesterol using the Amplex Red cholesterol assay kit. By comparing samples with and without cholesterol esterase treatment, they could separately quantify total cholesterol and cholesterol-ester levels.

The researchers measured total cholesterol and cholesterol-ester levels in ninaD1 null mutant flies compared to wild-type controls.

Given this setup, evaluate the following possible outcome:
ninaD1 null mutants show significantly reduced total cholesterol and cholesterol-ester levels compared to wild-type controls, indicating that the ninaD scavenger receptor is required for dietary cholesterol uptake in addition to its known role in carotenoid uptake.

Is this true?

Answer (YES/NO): NO